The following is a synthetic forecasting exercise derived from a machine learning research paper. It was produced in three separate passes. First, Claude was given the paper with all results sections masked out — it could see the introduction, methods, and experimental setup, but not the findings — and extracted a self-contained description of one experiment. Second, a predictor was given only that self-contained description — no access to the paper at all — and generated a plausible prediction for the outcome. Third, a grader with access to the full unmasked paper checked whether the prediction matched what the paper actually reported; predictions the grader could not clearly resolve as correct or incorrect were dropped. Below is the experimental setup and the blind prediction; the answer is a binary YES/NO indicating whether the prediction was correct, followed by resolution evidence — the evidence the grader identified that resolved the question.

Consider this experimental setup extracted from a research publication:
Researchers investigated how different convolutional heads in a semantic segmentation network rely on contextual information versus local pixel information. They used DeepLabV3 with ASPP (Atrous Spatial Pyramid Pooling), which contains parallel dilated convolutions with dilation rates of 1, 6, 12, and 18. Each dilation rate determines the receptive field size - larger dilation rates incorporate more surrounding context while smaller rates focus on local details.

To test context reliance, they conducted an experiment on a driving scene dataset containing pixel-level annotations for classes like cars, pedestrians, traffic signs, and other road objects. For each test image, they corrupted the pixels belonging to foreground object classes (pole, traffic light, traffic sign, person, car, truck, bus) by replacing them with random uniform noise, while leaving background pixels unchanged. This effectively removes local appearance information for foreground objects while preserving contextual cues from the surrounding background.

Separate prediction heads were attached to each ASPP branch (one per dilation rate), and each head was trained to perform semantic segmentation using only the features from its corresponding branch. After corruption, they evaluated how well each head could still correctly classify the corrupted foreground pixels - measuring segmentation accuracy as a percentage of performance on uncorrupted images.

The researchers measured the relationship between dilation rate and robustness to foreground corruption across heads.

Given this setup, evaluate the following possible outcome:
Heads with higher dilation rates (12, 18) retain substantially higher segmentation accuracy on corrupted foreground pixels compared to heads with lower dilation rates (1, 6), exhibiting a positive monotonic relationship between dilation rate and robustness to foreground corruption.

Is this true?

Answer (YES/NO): YES